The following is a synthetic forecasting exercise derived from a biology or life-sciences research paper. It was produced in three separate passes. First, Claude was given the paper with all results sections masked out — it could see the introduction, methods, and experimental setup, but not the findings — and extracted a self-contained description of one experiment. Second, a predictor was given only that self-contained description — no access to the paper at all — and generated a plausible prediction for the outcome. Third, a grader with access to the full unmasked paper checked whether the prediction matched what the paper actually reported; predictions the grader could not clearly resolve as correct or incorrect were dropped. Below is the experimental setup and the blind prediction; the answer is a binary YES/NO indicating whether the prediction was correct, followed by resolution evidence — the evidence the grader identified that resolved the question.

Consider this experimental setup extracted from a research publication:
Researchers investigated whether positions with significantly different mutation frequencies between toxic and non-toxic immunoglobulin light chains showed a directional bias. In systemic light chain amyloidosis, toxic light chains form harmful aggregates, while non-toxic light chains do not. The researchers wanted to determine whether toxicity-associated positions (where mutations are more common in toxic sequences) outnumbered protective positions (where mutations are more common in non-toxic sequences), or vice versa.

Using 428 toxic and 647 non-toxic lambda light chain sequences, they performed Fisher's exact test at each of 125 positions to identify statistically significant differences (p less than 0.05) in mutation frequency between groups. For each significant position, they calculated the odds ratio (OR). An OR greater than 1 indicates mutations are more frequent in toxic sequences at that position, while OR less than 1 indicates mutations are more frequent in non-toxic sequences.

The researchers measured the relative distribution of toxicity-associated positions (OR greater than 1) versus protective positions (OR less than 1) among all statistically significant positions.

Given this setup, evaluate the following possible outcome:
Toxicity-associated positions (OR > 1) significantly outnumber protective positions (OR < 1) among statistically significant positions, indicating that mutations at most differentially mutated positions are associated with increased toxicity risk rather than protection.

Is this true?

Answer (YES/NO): YES